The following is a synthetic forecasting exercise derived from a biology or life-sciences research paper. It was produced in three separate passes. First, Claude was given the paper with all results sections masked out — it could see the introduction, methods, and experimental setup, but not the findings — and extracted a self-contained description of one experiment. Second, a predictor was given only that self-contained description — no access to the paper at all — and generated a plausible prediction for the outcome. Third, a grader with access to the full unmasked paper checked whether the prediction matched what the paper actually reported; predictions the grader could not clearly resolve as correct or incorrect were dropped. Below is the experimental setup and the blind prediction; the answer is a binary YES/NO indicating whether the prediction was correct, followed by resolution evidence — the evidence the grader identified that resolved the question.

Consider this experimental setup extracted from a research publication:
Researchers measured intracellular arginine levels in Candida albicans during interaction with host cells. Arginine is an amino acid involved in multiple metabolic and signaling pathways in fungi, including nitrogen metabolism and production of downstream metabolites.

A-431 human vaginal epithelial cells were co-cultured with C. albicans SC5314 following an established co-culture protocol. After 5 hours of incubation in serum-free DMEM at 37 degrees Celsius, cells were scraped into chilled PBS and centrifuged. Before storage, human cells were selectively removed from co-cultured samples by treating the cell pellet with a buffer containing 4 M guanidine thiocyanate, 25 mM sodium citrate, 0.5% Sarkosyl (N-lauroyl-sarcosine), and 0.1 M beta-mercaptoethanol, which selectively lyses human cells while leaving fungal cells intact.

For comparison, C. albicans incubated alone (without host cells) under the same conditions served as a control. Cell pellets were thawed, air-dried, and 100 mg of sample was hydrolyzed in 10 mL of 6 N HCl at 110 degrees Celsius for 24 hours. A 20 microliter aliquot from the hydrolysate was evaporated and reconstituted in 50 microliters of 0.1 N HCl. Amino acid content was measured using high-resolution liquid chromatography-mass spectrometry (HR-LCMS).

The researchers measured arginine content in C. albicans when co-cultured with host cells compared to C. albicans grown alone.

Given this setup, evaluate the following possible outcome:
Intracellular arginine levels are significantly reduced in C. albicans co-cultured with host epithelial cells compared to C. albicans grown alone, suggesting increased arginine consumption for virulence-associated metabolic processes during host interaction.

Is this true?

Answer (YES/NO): NO